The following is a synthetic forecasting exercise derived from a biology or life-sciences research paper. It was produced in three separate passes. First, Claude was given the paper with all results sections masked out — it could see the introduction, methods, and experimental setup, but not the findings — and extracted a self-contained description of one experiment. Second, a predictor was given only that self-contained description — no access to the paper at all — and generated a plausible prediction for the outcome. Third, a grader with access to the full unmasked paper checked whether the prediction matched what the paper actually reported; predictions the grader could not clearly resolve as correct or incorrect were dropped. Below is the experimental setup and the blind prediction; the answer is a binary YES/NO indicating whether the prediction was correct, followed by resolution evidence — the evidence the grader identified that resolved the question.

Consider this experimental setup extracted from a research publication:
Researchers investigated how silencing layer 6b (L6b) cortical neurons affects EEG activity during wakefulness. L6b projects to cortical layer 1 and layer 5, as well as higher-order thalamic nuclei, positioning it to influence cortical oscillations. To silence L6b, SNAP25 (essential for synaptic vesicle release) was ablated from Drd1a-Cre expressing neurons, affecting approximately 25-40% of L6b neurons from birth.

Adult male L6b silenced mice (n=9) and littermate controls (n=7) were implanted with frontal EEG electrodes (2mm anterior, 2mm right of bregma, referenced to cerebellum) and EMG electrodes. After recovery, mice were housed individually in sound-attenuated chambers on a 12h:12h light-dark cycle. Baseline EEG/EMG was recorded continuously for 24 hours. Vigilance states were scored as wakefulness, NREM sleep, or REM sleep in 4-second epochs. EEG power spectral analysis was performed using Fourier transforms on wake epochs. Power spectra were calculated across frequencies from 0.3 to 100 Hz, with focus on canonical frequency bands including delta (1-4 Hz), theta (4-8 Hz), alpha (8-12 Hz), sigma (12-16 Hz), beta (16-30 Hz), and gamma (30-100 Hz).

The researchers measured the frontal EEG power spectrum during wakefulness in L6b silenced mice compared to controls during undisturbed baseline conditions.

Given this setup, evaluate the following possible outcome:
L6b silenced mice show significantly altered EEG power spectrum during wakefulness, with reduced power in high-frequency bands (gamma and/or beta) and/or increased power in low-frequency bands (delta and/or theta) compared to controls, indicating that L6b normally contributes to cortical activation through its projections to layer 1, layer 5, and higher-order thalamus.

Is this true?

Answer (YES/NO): NO